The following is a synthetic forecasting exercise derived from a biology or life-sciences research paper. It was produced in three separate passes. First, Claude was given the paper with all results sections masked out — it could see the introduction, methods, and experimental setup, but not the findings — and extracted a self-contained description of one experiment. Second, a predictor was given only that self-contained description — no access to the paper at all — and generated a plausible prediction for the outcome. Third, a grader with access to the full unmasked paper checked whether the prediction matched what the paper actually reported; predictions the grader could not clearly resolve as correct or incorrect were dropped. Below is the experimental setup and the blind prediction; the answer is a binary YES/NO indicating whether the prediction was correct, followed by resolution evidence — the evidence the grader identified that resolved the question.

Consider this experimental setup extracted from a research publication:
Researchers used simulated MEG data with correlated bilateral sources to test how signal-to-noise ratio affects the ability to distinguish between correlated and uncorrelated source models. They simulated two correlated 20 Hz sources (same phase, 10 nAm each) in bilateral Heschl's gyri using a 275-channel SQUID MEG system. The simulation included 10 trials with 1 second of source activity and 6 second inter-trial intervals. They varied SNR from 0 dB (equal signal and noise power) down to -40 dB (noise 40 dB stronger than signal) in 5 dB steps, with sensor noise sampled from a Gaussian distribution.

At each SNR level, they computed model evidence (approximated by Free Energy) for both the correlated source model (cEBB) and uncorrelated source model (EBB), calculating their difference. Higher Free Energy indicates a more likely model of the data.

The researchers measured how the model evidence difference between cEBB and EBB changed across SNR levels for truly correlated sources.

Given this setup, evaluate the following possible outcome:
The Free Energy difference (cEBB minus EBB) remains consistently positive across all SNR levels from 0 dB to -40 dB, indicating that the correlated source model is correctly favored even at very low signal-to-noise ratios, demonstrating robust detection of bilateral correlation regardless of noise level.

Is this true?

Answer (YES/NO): NO